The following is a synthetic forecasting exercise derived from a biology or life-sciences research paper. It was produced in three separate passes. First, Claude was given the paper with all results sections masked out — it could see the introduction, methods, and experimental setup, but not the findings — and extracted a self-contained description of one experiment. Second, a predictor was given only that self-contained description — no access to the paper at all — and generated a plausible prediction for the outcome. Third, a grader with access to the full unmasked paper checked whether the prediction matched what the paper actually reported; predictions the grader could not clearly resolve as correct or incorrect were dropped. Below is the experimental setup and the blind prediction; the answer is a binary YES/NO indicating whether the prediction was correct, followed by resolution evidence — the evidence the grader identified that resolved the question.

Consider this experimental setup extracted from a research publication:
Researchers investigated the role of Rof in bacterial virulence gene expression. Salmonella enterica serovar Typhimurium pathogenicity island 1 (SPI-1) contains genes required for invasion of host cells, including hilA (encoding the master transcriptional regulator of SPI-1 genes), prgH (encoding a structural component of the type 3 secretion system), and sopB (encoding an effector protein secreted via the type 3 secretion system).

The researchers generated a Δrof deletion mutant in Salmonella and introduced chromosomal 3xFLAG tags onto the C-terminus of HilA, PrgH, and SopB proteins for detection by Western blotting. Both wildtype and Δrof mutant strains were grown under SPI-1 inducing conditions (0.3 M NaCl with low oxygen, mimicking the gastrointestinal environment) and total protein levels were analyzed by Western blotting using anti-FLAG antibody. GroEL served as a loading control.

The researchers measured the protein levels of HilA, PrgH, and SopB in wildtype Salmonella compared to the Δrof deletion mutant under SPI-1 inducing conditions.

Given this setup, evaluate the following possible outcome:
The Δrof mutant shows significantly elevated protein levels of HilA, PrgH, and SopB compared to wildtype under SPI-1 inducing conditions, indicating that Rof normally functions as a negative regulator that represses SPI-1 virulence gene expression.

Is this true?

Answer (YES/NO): NO